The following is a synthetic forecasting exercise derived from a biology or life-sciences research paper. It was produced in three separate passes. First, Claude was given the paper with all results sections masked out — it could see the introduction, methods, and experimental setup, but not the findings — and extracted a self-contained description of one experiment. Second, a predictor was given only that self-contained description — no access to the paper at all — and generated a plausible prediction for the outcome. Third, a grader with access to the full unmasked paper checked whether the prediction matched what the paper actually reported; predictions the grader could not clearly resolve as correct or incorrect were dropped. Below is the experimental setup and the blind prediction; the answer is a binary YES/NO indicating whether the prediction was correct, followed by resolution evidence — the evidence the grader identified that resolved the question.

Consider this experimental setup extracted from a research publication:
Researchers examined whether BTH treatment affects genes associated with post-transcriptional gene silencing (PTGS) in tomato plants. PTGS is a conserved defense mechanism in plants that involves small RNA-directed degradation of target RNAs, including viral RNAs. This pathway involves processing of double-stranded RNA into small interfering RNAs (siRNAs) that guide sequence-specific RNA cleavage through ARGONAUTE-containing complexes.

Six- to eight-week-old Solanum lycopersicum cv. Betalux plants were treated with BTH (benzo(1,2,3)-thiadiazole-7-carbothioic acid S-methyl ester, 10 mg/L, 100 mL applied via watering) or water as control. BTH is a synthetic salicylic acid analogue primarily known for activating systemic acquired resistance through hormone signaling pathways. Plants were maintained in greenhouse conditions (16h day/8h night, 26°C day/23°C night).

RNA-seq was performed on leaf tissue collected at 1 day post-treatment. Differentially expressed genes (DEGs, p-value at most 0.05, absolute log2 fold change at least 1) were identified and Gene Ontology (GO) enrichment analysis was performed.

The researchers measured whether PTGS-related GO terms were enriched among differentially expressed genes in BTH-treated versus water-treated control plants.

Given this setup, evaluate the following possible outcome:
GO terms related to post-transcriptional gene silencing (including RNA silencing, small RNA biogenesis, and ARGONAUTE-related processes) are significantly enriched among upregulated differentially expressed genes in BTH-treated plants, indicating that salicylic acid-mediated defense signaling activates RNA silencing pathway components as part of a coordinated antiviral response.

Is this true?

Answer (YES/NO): NO